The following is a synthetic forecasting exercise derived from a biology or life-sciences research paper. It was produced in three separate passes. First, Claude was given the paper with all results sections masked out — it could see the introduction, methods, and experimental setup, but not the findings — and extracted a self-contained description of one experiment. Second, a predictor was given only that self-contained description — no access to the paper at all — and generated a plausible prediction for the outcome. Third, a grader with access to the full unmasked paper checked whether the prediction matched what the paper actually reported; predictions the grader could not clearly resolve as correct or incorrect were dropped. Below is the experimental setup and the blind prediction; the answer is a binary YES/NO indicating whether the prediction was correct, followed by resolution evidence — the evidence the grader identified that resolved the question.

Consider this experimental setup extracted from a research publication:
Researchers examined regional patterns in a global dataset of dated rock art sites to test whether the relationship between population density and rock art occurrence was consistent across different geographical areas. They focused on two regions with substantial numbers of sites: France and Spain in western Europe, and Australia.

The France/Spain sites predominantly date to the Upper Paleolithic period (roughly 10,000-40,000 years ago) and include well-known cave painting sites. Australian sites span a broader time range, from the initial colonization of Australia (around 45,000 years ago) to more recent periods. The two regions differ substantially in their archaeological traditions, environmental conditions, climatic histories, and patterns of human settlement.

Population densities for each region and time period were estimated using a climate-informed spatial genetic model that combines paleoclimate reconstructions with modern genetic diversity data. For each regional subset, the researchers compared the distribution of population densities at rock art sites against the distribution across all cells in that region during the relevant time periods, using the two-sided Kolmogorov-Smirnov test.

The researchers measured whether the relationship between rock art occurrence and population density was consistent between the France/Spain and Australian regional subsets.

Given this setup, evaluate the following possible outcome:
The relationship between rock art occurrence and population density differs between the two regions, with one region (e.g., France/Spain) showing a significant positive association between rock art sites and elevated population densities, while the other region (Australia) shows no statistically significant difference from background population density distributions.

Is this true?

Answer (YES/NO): NO